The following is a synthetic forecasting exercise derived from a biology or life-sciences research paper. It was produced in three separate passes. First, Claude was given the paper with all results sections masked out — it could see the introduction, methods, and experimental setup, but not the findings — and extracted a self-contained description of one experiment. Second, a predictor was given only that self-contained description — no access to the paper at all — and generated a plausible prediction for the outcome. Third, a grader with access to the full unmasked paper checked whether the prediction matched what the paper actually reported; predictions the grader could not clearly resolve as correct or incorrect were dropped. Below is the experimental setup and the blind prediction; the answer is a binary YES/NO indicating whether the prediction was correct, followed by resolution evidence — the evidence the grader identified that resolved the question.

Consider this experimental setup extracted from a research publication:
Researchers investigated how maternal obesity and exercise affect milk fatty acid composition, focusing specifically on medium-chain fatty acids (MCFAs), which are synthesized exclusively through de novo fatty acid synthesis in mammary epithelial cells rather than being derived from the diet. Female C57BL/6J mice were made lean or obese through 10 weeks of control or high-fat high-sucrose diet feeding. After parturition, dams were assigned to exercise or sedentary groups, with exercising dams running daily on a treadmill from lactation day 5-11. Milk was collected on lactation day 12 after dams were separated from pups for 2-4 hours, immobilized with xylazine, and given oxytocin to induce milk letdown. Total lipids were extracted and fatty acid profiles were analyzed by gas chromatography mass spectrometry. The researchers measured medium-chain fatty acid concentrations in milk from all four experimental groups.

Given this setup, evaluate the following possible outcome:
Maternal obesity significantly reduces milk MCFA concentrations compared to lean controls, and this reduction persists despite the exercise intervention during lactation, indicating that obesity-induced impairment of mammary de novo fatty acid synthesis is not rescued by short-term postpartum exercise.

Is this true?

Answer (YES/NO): NO